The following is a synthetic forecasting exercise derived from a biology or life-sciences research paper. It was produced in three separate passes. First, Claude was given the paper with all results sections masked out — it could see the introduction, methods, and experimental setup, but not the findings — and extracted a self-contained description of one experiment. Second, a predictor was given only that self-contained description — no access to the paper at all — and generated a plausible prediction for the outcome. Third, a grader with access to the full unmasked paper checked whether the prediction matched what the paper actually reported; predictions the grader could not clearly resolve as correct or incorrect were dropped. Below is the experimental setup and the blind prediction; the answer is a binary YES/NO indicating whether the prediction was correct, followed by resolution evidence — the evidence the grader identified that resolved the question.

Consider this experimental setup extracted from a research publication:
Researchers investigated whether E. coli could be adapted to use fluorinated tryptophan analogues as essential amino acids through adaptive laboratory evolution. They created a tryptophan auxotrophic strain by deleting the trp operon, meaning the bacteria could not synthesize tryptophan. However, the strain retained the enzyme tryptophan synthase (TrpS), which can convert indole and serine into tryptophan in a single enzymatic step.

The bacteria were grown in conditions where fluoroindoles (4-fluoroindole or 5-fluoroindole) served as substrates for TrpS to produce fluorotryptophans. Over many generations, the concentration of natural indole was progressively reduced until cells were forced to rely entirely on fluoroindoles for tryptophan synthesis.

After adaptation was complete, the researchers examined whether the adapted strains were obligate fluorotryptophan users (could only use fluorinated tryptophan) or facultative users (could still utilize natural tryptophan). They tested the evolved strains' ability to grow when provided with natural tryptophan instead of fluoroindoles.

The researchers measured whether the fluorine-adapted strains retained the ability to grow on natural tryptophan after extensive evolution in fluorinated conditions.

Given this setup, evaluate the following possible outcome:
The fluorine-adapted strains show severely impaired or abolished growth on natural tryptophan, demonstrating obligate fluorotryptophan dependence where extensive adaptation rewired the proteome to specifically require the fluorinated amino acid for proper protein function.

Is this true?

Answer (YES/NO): NO